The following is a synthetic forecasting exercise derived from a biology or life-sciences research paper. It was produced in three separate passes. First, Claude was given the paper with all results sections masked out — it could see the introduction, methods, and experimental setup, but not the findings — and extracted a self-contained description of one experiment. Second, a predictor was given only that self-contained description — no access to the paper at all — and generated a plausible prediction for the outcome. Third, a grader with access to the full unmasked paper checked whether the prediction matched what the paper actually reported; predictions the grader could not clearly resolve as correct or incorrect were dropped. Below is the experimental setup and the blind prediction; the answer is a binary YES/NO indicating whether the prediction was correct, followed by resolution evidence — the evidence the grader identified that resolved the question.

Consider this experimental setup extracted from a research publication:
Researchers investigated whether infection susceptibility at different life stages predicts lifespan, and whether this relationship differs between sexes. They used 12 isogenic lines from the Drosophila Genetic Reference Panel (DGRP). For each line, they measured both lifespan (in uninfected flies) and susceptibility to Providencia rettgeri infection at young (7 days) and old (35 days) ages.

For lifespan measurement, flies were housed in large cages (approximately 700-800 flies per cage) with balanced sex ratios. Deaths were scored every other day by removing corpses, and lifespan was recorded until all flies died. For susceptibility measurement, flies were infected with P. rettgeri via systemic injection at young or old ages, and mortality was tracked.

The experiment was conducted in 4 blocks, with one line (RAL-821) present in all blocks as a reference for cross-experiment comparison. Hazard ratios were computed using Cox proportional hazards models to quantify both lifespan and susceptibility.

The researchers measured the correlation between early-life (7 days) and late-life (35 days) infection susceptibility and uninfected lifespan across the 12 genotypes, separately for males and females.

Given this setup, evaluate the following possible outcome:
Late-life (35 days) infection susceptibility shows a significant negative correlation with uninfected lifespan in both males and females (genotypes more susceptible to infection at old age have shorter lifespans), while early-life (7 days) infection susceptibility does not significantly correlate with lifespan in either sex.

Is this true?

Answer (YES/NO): NO